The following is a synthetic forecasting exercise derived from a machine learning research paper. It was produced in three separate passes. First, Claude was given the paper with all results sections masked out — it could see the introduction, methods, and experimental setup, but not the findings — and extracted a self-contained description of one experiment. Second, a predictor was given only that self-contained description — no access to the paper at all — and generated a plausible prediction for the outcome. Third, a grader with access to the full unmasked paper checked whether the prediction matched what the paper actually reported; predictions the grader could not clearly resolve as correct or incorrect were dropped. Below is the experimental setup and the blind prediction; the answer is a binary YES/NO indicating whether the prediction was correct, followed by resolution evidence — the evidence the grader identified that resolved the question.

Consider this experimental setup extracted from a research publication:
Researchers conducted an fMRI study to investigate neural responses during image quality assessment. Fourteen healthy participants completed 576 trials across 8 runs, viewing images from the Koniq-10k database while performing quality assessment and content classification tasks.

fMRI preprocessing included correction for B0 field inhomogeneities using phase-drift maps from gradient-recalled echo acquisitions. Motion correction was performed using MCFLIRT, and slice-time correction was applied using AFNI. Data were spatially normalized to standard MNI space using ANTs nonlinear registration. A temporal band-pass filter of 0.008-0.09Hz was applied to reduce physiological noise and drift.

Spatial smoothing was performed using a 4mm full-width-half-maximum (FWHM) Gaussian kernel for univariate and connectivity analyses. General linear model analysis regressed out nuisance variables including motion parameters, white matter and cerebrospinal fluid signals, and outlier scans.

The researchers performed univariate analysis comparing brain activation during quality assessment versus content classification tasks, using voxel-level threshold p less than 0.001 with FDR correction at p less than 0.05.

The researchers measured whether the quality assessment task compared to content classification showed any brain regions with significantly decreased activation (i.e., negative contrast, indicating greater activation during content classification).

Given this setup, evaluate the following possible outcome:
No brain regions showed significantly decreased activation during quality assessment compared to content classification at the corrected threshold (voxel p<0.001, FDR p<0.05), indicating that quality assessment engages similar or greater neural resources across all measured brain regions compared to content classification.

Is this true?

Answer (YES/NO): NO